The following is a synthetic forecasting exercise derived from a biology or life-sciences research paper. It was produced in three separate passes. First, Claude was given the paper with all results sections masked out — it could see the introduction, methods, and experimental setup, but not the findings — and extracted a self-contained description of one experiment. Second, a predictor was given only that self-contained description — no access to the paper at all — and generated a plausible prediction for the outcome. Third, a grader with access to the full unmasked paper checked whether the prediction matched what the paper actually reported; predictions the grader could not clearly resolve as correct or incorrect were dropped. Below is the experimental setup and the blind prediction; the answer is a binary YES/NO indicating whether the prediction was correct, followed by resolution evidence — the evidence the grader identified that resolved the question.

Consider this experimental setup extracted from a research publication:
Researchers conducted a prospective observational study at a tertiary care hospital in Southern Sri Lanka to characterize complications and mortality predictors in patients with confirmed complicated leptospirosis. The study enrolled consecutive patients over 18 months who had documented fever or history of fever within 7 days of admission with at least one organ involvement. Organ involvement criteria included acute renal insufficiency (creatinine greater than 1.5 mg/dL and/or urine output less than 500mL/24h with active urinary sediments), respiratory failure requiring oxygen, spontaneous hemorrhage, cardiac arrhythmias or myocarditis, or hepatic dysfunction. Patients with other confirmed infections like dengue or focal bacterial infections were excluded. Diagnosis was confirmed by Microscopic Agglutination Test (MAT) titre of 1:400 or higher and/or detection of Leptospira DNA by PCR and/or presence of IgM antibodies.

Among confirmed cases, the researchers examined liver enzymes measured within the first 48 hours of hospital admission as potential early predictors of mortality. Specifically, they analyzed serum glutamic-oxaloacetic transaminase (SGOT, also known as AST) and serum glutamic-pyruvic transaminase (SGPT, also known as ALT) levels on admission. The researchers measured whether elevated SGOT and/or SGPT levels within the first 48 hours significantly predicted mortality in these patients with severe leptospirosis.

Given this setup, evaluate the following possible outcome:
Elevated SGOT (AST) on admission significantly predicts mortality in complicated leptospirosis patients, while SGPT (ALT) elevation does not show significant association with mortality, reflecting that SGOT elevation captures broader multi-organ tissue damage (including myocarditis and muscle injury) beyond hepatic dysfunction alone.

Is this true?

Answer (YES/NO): YES